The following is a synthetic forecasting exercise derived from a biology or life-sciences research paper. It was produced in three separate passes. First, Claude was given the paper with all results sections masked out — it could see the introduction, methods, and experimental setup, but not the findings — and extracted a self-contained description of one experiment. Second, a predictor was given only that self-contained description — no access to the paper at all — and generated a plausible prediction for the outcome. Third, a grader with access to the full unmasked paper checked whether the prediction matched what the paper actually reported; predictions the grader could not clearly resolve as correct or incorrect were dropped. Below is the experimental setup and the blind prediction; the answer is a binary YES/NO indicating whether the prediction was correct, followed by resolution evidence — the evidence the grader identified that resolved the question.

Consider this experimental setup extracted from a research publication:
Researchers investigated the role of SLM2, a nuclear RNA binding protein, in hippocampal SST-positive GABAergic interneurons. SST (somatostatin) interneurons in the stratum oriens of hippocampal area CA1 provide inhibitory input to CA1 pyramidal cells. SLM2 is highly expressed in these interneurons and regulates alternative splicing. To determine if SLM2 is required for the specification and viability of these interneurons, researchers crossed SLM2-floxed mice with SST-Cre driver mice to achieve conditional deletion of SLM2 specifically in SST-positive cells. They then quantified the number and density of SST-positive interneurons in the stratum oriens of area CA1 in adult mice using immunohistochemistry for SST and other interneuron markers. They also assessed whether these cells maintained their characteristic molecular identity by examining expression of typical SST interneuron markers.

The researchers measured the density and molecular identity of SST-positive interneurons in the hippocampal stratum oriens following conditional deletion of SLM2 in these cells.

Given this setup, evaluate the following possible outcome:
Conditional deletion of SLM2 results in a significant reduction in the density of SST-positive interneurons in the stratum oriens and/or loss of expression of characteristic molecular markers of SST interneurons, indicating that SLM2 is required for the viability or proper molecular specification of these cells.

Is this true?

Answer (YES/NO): NO